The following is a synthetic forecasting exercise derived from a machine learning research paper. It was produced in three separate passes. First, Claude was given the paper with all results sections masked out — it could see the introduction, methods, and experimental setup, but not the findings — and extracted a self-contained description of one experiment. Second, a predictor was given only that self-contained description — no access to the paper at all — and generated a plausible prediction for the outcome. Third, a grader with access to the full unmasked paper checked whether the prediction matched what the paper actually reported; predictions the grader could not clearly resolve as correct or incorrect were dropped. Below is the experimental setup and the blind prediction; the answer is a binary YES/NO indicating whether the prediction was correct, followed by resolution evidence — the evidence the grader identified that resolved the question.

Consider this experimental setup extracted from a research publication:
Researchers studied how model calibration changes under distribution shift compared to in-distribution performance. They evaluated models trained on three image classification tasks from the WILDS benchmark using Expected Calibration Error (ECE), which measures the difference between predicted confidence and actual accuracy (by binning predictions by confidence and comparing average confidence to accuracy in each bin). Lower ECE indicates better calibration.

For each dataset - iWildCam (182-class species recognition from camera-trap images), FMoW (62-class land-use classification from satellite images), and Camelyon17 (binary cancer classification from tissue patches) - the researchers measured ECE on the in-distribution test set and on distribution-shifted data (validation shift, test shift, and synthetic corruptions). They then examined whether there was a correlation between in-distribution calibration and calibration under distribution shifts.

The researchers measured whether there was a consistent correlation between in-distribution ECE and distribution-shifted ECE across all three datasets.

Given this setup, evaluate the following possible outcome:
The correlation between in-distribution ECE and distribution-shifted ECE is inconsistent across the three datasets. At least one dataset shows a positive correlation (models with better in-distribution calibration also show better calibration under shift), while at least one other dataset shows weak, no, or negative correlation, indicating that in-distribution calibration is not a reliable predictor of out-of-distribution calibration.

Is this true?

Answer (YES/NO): YES